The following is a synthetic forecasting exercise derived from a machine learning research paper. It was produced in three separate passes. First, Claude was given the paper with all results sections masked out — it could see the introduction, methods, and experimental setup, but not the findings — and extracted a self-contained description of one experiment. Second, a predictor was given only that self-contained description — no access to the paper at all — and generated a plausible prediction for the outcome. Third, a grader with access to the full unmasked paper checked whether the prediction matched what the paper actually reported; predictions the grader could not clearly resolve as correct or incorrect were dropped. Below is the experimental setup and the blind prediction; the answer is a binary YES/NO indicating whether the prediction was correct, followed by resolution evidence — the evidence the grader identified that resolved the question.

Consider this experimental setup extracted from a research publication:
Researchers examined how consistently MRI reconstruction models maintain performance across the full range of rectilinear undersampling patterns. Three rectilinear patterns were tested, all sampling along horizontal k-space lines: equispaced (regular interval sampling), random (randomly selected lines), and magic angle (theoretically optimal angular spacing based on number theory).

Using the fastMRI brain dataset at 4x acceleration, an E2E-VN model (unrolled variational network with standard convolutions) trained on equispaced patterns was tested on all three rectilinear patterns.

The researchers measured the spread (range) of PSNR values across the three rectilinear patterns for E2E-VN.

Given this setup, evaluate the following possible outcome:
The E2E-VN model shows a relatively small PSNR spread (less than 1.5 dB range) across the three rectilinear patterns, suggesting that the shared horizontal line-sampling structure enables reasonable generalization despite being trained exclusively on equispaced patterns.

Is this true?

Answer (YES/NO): YES